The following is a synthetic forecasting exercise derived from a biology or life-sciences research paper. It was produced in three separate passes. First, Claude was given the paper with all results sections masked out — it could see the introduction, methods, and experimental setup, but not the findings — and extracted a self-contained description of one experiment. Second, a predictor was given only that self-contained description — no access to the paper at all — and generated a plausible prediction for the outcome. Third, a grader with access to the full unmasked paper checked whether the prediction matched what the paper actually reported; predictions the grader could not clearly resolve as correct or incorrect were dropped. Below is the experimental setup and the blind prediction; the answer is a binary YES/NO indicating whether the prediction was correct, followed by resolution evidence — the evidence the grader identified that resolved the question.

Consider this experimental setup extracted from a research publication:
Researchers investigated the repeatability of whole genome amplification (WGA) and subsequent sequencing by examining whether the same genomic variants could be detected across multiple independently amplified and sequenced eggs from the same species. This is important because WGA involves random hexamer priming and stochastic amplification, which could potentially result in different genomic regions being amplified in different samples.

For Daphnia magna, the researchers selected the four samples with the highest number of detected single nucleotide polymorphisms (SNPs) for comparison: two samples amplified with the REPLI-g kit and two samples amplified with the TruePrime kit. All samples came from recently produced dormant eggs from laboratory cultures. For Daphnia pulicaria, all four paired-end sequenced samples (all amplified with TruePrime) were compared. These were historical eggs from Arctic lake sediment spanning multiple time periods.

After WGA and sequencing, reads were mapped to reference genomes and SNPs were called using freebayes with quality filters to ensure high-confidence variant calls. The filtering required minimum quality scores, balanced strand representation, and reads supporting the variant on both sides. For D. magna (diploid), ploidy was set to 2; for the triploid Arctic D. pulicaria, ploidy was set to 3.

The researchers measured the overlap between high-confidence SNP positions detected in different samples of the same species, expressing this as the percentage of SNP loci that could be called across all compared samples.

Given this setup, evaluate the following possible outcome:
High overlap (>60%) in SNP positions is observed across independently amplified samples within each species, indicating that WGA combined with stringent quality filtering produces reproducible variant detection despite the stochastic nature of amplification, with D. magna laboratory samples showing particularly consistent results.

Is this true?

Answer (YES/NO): NO